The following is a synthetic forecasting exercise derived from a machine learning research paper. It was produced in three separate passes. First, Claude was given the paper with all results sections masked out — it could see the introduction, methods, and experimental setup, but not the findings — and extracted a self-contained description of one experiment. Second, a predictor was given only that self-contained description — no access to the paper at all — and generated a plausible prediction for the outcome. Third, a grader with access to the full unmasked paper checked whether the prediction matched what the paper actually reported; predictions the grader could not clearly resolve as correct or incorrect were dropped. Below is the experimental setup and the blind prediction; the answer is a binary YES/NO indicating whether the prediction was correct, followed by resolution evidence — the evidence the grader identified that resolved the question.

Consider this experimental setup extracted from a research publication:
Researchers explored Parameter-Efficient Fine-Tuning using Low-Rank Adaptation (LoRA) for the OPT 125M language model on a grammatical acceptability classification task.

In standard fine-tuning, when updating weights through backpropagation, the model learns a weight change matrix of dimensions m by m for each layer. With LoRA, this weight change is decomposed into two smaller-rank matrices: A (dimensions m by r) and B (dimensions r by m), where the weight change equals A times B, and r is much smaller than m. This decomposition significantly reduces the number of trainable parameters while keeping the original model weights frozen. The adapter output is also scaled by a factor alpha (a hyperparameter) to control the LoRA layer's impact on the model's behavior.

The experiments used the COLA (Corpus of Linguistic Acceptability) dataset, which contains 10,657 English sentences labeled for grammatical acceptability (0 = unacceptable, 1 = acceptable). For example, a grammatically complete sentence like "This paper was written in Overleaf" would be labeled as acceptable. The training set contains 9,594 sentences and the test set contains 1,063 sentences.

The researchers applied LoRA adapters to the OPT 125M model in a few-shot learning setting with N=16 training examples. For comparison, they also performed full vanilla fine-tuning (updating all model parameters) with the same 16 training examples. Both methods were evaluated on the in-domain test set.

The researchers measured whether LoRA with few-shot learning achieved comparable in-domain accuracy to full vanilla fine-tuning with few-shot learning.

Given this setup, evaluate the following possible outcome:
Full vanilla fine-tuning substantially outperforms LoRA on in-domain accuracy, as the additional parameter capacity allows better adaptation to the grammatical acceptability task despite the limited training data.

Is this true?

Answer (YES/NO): NO